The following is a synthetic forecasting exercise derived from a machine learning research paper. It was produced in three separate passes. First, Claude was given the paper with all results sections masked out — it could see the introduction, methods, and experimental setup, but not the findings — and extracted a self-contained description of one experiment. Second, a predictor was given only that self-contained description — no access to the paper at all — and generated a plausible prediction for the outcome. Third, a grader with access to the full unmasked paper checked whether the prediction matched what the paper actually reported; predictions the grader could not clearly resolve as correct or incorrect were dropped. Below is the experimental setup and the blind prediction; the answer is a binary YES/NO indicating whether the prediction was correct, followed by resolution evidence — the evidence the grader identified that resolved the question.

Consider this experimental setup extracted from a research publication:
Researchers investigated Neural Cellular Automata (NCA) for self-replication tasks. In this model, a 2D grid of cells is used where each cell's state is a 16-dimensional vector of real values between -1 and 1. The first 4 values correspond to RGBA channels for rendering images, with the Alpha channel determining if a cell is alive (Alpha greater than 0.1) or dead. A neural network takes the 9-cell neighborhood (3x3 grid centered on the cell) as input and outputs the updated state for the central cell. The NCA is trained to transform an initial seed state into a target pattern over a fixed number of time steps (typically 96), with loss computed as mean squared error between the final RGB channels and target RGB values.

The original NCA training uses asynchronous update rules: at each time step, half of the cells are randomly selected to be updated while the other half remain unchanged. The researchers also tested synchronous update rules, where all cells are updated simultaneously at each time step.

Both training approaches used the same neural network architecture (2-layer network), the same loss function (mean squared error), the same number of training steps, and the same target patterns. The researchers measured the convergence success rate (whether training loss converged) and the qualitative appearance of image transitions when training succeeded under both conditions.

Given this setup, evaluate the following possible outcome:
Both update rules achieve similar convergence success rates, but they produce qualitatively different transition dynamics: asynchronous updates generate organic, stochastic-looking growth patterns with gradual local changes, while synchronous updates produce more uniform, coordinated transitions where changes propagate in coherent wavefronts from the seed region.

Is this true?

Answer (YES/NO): NO